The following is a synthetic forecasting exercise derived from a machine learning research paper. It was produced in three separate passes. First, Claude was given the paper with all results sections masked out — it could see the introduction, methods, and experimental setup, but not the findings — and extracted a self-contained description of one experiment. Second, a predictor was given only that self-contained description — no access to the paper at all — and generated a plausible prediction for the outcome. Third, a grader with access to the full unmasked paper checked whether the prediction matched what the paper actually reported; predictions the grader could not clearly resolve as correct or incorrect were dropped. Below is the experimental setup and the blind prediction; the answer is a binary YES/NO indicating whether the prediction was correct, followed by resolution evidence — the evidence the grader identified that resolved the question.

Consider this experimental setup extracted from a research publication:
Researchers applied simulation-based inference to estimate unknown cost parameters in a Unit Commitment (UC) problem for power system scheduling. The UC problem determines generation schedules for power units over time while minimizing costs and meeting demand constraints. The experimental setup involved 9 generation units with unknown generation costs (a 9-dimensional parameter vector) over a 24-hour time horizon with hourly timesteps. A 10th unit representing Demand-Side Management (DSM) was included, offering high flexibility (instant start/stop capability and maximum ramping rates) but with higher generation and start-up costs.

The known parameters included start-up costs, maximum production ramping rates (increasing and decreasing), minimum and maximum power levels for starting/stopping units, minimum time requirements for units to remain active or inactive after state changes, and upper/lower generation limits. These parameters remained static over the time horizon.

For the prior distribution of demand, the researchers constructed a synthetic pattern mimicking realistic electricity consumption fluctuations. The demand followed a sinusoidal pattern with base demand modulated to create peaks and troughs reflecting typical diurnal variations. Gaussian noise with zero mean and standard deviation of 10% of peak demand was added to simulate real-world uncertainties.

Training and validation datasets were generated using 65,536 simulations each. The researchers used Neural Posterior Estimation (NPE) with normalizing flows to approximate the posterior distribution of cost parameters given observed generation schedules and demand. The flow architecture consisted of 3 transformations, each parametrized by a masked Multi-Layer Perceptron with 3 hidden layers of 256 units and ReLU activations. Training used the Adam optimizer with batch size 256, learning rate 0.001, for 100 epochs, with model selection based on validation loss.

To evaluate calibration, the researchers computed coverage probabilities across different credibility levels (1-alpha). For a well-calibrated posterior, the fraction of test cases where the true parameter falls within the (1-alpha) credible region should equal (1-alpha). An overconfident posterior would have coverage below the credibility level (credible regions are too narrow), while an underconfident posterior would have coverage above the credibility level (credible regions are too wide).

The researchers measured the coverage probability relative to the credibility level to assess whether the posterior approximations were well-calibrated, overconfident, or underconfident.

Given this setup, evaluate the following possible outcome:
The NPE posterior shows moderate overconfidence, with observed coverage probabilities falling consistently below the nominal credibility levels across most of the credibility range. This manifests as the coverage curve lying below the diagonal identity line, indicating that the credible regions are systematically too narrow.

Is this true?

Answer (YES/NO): NO